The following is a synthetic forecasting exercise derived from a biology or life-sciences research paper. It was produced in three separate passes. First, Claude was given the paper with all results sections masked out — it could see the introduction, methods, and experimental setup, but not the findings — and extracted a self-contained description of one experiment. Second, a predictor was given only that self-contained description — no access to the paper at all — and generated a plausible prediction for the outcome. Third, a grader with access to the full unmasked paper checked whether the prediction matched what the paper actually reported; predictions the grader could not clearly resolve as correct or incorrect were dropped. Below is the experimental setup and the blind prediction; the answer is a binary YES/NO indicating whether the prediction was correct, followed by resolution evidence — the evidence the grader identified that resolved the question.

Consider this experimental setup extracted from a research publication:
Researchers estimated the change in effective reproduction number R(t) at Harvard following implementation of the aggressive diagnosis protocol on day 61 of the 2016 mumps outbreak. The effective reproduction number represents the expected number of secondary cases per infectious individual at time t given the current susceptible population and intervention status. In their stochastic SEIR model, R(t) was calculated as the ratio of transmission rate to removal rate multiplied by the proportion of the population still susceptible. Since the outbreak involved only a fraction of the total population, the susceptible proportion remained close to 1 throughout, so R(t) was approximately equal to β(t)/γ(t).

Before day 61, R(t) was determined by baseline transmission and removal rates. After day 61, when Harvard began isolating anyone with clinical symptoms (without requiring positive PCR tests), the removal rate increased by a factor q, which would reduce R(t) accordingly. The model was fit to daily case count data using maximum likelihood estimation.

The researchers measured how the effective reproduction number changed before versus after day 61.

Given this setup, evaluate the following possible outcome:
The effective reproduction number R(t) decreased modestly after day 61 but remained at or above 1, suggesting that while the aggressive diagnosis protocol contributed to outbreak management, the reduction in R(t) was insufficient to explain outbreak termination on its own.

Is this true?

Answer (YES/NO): NO